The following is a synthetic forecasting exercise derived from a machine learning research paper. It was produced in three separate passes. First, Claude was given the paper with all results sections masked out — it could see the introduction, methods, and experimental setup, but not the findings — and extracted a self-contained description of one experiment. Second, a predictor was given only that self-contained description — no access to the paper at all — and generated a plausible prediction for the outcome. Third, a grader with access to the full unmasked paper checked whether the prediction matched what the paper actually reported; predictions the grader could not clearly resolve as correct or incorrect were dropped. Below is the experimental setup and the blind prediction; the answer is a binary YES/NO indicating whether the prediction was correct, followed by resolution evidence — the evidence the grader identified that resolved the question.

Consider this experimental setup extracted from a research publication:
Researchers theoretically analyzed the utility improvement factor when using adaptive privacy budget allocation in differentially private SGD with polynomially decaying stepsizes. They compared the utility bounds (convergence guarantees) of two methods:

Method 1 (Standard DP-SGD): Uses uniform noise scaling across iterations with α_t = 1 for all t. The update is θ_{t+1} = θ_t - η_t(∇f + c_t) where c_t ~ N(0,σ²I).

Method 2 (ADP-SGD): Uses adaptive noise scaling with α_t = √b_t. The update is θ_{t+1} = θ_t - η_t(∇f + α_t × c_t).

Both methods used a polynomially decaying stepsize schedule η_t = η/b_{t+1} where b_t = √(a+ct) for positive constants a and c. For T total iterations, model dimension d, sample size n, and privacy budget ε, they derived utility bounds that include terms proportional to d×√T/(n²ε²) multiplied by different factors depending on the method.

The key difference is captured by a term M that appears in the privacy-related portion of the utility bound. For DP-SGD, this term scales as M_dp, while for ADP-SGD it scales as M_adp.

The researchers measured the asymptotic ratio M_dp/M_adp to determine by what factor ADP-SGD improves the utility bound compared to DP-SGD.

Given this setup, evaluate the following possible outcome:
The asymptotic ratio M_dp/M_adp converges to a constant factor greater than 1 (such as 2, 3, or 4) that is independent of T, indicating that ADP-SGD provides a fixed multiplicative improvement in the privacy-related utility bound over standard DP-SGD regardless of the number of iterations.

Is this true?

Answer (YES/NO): NO